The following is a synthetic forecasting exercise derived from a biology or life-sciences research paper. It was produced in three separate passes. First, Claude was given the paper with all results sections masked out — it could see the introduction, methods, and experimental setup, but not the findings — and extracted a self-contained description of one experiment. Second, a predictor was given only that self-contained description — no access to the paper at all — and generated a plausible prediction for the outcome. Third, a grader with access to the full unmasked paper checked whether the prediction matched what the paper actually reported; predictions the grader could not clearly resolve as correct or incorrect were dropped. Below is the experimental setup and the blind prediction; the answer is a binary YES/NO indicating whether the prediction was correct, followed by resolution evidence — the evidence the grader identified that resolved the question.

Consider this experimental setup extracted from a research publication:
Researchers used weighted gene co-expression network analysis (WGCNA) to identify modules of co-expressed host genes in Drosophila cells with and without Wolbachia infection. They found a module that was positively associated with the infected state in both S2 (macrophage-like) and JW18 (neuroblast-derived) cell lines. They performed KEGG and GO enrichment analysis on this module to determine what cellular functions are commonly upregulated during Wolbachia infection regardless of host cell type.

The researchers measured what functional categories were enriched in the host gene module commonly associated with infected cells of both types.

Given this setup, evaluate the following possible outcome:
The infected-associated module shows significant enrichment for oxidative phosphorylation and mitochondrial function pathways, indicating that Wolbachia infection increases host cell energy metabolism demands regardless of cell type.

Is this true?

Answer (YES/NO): NO